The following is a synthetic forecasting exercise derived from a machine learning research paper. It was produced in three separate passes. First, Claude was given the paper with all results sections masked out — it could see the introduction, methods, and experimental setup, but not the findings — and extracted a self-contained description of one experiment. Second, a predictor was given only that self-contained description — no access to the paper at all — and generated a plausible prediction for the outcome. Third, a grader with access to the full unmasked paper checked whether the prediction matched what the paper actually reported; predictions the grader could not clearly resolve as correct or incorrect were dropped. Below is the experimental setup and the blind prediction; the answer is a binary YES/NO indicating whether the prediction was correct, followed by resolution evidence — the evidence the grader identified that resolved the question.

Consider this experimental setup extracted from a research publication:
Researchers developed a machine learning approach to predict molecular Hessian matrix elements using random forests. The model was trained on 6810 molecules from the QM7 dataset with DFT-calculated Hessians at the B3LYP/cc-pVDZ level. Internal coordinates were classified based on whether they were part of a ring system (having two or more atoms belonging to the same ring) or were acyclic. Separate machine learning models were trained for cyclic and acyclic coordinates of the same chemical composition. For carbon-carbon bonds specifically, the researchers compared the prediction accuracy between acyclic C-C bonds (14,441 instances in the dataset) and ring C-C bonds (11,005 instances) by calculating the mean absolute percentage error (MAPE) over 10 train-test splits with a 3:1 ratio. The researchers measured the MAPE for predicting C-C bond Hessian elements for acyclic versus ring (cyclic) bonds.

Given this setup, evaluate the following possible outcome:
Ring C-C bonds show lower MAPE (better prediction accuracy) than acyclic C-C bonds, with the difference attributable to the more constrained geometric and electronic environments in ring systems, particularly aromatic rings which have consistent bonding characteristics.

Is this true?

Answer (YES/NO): NO